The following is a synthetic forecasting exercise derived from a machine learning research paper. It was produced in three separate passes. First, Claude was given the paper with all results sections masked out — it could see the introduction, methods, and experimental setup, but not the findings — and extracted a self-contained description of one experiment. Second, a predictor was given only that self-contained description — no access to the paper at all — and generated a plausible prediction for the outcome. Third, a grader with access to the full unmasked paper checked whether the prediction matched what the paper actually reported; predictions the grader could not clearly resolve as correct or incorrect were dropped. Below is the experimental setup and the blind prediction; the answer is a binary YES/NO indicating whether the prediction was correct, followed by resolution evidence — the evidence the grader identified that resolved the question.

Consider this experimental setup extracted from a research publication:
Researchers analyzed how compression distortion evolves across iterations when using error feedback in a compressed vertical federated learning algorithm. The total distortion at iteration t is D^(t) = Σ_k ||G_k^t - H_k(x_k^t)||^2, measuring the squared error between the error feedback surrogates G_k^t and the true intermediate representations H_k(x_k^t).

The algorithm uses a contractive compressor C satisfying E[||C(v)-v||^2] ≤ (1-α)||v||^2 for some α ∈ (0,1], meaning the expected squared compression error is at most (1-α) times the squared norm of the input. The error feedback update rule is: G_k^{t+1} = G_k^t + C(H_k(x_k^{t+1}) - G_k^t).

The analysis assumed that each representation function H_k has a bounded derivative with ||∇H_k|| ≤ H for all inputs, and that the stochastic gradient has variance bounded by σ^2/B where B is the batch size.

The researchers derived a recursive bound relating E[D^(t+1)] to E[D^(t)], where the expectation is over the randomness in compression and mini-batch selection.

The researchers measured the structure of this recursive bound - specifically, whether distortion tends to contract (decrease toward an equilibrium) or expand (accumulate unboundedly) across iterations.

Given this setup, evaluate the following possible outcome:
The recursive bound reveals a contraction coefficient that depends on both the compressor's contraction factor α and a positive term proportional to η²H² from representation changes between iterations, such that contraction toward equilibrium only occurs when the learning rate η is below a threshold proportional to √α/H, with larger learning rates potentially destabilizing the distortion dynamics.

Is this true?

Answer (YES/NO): NO